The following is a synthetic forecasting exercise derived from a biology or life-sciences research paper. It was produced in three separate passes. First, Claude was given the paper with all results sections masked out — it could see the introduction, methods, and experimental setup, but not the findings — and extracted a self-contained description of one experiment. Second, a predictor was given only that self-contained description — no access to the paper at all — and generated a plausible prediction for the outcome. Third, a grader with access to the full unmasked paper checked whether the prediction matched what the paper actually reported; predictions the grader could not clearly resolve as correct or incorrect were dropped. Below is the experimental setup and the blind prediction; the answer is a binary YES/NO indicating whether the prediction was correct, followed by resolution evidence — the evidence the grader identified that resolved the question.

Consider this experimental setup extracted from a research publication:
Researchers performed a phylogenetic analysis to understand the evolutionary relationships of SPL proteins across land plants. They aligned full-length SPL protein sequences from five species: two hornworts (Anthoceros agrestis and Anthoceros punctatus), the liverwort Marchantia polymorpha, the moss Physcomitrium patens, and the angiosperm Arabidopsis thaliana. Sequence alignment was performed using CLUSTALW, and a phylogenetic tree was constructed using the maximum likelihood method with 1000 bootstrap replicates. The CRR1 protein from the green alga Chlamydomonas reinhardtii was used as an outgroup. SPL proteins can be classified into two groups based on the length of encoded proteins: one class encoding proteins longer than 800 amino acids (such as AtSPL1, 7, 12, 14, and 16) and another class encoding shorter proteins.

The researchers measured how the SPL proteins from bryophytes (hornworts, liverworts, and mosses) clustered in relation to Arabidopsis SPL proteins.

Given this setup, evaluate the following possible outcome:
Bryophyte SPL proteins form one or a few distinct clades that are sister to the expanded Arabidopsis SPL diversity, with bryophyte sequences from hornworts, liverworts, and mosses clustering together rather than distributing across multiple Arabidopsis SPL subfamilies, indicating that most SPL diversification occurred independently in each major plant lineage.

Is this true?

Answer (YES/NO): NO